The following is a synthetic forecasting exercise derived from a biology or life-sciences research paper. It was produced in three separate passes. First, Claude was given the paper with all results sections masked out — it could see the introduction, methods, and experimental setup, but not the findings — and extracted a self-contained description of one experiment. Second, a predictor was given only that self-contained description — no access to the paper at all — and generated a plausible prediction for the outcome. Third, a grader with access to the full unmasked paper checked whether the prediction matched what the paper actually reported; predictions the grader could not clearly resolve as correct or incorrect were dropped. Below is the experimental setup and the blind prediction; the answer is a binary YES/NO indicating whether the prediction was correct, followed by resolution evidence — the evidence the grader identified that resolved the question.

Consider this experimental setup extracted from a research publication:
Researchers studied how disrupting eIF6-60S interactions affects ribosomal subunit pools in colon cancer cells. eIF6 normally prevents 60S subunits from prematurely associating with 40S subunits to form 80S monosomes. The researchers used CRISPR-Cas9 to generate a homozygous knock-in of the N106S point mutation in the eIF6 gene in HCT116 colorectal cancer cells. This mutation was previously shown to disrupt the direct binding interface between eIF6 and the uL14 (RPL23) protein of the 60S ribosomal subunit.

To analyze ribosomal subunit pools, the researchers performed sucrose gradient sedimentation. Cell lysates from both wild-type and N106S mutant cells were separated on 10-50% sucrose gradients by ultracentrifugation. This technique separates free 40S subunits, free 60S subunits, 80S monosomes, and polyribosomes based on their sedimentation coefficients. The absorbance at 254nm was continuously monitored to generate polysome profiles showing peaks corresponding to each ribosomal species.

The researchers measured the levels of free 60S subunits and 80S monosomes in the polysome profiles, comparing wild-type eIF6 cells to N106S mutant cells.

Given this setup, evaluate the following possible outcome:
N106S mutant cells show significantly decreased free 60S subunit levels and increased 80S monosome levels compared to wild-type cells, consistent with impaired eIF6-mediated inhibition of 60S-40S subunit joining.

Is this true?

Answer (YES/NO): NO